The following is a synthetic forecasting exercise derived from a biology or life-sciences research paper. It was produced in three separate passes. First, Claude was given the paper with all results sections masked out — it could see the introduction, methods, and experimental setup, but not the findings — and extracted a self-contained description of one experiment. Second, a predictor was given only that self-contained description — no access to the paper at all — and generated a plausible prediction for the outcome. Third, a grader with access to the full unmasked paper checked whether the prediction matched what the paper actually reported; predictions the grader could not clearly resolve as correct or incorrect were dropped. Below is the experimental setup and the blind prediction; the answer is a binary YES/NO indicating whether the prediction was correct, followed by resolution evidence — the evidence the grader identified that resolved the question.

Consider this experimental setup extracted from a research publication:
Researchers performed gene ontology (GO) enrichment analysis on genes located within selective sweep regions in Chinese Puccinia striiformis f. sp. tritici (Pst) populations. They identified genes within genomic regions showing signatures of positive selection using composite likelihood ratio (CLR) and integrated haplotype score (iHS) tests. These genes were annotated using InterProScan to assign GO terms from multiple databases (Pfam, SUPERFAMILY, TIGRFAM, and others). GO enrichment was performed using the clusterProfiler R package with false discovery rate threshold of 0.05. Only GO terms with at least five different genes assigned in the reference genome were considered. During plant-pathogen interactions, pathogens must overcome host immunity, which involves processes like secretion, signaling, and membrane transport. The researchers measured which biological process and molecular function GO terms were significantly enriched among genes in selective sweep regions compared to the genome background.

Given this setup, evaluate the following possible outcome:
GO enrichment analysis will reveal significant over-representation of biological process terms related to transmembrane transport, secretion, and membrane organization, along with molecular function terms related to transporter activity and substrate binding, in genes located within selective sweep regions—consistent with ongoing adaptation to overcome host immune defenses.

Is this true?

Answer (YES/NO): NO